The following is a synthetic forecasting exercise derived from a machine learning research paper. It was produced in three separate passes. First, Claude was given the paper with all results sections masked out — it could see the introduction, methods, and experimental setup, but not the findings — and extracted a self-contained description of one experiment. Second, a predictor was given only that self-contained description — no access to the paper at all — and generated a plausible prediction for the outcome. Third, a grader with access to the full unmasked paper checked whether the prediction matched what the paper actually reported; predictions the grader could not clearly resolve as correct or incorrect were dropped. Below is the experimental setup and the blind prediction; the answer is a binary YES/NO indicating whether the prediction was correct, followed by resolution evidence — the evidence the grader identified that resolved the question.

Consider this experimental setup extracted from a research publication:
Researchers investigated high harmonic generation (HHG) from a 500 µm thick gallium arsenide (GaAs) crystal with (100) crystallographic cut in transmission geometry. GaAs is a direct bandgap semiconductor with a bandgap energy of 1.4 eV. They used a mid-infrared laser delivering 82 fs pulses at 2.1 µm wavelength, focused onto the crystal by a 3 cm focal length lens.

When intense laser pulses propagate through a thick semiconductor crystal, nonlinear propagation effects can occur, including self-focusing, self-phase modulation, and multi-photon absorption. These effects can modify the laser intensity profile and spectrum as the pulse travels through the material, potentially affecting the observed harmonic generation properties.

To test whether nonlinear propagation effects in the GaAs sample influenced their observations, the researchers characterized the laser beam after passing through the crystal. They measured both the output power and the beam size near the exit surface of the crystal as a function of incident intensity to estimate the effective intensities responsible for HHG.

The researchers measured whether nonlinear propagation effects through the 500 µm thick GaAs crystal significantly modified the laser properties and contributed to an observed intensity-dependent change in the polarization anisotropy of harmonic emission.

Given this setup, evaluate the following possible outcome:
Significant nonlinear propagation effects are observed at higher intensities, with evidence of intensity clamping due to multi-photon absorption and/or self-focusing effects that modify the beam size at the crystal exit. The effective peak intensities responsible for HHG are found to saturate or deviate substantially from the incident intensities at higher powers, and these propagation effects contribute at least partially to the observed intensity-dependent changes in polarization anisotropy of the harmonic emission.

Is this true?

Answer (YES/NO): NO